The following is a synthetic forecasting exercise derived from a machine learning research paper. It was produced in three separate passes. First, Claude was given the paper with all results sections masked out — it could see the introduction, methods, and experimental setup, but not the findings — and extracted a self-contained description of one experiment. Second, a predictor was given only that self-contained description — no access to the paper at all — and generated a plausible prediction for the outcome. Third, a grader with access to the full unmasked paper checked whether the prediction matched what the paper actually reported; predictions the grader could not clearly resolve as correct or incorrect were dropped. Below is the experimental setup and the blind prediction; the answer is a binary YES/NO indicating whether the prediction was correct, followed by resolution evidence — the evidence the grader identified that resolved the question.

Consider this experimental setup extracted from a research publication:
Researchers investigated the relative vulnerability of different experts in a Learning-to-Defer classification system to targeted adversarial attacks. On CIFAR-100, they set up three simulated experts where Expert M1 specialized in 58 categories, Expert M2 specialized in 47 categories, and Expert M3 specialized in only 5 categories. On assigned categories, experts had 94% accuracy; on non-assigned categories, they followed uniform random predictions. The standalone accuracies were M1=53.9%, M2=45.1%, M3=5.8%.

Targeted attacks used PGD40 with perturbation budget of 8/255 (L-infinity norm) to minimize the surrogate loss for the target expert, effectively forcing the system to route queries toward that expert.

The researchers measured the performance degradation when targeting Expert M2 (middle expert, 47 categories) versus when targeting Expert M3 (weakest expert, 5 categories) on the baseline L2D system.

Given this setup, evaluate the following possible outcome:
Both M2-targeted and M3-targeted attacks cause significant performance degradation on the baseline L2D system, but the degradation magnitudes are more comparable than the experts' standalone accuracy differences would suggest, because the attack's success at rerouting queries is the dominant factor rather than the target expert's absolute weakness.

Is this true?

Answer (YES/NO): NO